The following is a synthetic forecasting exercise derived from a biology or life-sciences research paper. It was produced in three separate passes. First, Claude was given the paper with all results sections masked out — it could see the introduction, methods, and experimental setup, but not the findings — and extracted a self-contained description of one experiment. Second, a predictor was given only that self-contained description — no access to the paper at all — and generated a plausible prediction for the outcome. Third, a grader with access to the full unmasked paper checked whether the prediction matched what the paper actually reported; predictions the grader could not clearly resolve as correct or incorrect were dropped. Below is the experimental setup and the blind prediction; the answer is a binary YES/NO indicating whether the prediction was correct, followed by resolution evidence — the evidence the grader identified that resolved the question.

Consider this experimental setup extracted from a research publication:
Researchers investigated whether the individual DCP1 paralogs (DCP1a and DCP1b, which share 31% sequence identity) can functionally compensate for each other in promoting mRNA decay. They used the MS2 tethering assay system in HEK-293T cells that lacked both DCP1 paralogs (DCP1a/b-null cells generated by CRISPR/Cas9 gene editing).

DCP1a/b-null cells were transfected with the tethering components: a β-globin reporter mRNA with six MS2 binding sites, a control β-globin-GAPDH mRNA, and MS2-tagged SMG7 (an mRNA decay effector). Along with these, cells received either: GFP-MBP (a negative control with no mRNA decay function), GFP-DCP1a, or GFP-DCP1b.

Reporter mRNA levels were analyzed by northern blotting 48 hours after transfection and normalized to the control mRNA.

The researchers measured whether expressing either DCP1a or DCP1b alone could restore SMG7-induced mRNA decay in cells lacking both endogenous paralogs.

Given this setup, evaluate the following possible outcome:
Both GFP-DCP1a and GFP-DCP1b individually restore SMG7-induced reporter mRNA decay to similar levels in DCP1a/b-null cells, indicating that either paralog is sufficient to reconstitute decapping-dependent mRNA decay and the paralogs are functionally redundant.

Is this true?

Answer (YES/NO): YES